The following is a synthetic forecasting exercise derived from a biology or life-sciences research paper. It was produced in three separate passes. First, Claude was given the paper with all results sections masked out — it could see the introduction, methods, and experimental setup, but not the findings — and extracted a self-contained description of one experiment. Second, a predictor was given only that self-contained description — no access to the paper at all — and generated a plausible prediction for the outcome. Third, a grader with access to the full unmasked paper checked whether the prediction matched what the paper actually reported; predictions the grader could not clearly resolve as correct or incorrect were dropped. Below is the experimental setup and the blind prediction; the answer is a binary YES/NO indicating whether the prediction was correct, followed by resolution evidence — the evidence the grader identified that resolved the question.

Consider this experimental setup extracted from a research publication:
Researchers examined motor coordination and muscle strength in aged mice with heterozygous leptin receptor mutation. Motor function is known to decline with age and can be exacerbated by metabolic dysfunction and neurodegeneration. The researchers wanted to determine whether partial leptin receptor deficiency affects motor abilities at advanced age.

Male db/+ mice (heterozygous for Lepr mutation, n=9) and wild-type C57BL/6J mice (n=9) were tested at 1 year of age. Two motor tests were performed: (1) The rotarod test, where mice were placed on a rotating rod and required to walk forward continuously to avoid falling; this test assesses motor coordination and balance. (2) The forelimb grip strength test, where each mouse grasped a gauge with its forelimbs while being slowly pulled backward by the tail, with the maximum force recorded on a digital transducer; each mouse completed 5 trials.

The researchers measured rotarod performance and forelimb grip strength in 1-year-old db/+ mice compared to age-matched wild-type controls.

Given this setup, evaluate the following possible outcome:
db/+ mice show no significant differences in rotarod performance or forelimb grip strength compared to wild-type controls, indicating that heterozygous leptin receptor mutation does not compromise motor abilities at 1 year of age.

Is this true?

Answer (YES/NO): NO